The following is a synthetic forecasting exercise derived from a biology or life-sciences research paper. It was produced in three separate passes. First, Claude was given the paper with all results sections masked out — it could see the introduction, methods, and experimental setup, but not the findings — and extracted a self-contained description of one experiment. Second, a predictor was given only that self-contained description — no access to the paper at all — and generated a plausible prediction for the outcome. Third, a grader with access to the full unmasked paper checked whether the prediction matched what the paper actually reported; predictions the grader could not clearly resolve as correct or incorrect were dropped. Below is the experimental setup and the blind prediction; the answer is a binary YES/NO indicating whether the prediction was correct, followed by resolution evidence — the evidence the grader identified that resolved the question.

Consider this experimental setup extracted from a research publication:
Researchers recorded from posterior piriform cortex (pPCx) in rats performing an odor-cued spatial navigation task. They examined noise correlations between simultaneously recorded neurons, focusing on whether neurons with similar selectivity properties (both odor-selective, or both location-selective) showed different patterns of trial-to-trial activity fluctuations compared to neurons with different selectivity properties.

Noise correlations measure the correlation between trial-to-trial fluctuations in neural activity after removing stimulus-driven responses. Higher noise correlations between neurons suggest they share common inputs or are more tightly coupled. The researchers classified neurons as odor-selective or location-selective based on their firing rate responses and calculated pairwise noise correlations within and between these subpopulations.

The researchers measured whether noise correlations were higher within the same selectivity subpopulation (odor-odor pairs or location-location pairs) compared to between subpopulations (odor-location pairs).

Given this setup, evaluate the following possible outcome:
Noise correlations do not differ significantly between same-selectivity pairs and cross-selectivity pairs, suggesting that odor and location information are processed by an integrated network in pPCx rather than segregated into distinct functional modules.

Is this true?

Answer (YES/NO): NO